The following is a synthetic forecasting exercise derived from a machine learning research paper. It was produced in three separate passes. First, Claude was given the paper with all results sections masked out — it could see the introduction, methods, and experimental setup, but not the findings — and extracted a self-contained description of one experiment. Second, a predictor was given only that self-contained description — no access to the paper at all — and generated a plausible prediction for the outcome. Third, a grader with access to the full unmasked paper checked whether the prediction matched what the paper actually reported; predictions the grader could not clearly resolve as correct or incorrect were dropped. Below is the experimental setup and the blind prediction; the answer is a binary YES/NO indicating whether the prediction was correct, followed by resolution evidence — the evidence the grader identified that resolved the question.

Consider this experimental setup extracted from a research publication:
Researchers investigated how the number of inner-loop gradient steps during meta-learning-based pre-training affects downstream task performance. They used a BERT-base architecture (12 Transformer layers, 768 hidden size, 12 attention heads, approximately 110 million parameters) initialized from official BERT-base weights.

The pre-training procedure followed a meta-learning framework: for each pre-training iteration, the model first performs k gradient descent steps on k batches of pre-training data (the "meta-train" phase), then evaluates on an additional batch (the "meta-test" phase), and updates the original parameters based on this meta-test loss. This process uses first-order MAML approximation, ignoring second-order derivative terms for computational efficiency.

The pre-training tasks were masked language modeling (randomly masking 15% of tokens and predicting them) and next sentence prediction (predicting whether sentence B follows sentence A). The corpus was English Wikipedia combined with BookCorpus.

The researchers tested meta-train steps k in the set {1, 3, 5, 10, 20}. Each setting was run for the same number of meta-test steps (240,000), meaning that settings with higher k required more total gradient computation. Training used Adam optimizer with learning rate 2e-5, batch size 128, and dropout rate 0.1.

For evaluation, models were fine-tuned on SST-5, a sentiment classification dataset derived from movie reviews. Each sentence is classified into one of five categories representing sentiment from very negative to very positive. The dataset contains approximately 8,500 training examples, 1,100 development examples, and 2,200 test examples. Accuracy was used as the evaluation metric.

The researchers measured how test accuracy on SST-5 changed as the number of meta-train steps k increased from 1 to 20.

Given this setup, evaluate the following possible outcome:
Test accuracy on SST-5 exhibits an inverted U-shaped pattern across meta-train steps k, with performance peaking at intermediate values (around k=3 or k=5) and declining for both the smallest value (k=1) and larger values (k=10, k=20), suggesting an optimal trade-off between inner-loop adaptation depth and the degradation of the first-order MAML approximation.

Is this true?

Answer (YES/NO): NO